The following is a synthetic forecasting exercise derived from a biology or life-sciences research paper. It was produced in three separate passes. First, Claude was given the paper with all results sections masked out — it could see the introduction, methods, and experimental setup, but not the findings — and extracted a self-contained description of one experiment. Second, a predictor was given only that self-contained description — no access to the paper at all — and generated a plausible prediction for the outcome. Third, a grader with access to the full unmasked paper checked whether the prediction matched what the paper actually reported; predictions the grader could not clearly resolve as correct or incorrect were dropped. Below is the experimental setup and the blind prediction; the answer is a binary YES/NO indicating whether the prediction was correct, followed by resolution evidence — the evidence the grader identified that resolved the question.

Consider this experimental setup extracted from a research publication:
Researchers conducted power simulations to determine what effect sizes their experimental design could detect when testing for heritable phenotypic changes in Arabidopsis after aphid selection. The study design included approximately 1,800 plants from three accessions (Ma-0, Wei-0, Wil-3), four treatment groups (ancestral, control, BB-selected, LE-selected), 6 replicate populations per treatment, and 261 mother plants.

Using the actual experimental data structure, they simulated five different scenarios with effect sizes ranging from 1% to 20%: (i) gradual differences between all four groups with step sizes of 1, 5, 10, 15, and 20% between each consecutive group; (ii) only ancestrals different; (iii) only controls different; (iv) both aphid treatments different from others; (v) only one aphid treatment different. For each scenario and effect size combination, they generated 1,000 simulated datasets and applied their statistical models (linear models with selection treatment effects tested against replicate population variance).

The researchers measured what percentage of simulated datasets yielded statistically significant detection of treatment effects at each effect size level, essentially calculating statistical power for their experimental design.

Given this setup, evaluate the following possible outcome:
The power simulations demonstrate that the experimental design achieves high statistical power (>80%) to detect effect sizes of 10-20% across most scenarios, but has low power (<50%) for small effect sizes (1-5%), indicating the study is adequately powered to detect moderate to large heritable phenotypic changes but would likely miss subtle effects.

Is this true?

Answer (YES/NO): YES